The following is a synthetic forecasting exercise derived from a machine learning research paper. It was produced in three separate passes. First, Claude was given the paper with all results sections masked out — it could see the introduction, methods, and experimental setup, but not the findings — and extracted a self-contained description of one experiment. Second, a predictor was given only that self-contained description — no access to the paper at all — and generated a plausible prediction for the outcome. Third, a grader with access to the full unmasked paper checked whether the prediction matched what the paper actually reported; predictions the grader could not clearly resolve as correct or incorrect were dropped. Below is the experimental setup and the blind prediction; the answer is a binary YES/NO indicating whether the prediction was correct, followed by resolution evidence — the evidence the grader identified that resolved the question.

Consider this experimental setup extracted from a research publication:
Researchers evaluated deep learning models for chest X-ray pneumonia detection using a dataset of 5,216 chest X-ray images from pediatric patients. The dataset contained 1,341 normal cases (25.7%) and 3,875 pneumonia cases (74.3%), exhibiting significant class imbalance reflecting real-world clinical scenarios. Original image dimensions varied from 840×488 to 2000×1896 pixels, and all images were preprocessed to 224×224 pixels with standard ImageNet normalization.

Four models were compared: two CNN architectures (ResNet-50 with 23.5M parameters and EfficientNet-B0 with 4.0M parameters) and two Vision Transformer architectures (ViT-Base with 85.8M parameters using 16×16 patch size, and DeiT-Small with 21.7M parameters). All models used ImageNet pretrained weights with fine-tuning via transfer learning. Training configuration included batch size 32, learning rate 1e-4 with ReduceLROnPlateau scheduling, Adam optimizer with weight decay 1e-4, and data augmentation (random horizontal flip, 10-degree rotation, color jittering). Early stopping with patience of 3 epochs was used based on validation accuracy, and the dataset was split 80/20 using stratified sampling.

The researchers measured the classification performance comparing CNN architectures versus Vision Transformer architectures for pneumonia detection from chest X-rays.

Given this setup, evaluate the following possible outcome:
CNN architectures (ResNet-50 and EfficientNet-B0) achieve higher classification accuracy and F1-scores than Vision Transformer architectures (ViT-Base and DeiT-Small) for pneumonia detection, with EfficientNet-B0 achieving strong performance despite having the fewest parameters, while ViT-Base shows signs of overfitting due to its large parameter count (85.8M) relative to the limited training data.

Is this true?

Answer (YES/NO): NO